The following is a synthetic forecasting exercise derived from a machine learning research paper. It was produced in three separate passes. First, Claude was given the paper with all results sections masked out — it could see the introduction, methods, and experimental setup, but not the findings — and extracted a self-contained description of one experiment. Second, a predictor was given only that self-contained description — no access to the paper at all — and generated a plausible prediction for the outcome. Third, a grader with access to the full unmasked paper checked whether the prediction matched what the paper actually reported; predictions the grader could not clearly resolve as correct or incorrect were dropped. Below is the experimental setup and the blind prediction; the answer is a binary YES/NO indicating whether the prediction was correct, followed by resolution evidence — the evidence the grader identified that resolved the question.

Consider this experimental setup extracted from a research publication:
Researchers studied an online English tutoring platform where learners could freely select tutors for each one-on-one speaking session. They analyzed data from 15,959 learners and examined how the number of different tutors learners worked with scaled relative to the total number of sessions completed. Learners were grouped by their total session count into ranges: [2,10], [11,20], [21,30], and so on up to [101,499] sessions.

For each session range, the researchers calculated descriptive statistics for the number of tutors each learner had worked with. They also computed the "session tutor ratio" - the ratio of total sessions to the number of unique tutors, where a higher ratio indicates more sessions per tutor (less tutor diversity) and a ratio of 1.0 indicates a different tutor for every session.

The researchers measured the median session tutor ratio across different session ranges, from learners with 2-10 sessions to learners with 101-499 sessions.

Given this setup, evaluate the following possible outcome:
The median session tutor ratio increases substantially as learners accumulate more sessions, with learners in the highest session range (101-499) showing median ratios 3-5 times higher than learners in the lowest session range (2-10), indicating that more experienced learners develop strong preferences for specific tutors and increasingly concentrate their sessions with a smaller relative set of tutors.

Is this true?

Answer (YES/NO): NO